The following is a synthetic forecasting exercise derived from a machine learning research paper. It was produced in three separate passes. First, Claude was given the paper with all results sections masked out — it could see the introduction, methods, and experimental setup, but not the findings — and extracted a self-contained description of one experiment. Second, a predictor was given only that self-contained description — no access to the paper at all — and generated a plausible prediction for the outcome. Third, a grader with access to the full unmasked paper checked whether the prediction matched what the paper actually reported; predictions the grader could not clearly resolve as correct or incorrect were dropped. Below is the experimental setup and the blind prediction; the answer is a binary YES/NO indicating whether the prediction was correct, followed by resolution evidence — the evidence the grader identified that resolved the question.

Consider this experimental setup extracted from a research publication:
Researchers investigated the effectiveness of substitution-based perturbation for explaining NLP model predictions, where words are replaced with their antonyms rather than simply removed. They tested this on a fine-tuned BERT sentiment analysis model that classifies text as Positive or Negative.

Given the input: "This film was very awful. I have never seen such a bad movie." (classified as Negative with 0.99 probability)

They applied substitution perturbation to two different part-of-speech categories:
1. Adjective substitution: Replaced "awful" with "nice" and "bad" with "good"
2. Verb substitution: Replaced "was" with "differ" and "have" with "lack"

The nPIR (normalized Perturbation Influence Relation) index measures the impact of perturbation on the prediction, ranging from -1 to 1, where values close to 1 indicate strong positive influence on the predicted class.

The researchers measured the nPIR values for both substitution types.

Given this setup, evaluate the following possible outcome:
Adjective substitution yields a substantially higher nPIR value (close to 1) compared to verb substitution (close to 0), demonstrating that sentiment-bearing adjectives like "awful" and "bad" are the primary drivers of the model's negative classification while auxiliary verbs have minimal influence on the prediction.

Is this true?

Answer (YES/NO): NO